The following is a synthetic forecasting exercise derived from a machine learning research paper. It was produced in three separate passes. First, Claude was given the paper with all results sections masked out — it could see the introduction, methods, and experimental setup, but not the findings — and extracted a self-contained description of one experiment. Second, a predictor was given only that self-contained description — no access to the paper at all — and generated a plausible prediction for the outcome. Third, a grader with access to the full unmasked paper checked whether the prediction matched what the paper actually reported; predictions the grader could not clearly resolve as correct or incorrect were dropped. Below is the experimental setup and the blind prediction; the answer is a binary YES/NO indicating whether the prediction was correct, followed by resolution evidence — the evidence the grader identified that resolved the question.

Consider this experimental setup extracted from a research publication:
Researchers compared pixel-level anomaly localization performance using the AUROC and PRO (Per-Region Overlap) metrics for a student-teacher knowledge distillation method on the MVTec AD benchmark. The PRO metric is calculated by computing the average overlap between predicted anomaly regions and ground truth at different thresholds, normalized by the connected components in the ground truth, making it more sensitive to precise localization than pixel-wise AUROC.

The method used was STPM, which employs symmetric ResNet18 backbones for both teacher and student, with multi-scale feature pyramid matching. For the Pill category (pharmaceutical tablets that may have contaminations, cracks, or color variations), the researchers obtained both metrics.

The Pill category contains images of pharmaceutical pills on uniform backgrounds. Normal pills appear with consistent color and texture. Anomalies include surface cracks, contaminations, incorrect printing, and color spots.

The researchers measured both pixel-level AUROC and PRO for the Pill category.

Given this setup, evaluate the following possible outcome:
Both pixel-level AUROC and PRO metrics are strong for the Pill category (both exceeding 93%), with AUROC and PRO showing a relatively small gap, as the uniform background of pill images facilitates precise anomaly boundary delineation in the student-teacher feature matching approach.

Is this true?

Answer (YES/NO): YES